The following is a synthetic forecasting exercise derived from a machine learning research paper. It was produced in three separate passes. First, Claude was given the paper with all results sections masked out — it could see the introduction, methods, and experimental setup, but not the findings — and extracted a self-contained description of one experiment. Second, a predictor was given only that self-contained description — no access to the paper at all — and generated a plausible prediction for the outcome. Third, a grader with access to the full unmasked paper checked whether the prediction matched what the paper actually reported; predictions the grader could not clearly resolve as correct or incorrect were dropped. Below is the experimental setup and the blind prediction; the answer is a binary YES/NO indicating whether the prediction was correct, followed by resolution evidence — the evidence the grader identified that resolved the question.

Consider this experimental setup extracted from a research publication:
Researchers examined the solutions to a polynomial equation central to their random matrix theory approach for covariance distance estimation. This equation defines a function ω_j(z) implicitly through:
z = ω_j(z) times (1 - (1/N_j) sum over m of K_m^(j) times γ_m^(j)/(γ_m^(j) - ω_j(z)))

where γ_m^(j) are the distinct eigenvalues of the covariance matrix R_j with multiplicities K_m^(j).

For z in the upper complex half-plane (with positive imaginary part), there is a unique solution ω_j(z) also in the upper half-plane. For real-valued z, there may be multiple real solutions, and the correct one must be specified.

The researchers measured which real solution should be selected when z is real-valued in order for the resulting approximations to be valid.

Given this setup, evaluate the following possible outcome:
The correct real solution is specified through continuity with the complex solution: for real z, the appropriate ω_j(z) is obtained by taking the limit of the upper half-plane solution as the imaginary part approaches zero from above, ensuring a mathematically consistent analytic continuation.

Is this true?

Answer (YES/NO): NO